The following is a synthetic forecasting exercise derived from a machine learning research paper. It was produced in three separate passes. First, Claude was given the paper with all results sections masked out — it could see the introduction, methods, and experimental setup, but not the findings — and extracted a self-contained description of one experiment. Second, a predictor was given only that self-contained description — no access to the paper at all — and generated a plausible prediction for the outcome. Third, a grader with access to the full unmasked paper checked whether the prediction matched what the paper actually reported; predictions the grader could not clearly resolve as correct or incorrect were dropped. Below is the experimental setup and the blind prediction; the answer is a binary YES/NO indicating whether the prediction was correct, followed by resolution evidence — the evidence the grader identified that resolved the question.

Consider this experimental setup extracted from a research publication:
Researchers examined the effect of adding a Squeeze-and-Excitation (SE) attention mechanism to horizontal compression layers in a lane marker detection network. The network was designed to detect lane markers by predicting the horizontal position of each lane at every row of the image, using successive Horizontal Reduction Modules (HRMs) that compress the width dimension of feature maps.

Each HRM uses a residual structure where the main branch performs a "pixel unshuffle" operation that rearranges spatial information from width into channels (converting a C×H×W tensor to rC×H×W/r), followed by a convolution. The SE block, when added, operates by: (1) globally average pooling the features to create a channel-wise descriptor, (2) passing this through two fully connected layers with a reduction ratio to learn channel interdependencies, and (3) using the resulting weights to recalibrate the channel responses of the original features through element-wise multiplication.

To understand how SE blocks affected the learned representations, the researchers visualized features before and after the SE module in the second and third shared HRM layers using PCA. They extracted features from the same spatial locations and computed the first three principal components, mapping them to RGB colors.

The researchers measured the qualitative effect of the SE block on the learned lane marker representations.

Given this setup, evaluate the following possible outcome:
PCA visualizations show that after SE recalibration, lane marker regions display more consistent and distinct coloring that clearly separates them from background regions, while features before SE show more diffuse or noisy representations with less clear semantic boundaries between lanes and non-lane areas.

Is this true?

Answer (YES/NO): NO